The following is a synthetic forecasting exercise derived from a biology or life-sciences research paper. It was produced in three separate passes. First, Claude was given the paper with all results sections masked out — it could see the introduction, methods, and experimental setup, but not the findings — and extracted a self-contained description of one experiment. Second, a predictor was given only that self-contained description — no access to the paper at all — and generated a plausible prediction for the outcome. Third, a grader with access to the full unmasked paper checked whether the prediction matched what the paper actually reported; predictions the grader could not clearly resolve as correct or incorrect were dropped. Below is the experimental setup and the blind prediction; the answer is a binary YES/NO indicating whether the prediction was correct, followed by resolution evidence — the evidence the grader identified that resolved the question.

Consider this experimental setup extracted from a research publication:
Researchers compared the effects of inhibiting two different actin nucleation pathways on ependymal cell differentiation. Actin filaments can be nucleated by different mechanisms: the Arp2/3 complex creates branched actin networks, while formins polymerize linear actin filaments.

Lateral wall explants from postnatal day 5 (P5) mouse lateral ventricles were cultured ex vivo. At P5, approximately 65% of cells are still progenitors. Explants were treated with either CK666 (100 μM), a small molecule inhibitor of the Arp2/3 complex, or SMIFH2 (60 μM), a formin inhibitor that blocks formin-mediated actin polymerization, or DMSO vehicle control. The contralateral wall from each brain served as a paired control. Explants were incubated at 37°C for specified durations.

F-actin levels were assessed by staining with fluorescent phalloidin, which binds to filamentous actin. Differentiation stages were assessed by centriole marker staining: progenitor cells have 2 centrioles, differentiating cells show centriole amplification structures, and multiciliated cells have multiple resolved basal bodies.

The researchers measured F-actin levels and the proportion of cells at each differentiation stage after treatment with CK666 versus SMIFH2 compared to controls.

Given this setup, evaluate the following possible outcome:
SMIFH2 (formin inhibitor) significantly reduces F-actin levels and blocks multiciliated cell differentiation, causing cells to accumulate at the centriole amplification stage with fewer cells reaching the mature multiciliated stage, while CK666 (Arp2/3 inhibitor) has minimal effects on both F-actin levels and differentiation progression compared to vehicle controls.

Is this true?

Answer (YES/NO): NO